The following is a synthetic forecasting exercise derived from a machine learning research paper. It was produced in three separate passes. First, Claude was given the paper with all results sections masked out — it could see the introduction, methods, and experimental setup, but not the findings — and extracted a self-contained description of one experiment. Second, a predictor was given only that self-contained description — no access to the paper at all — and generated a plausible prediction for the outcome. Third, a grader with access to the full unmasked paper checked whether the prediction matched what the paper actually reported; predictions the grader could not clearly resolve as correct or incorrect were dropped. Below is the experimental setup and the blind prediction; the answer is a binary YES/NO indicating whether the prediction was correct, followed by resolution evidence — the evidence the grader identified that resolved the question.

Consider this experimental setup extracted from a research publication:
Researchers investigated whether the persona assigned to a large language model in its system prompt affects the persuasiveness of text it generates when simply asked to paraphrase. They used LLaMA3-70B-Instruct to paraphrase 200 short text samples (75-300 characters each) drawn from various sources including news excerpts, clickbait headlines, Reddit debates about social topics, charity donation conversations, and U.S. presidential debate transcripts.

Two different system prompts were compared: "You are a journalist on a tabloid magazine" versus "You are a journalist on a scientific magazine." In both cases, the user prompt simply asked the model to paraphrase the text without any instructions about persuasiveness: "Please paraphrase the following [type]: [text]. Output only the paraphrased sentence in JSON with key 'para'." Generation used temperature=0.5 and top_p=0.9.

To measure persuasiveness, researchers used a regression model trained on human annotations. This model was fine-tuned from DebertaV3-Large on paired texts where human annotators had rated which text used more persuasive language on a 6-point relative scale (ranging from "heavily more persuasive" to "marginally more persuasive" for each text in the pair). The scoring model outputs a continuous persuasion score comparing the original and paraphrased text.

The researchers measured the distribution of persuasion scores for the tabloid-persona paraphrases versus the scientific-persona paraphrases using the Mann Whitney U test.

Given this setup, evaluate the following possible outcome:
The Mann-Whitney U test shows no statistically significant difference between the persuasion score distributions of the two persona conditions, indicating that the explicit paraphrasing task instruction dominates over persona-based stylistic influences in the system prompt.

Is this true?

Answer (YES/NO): NO